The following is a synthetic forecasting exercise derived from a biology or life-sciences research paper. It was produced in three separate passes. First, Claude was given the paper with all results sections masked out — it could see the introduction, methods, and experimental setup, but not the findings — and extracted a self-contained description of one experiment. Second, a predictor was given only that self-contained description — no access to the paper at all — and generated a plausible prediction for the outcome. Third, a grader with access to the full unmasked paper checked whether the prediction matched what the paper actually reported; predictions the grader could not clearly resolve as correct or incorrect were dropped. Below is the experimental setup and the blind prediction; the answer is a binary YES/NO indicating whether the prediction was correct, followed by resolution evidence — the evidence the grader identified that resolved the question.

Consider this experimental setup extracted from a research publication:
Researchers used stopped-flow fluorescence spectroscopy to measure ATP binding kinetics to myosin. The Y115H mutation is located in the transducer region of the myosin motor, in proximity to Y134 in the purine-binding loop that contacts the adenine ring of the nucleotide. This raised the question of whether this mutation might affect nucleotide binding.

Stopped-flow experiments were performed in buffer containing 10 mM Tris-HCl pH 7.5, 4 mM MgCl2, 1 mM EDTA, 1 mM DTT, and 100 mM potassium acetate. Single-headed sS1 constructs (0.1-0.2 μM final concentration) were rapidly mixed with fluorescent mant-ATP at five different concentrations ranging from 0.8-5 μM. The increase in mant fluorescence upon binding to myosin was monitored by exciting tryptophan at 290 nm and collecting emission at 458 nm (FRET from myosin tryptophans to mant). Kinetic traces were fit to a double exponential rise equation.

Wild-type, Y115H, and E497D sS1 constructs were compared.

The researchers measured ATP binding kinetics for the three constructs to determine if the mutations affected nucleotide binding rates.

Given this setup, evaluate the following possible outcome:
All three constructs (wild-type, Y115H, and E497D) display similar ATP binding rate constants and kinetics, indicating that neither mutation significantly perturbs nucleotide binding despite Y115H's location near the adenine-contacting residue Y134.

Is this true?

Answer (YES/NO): YES